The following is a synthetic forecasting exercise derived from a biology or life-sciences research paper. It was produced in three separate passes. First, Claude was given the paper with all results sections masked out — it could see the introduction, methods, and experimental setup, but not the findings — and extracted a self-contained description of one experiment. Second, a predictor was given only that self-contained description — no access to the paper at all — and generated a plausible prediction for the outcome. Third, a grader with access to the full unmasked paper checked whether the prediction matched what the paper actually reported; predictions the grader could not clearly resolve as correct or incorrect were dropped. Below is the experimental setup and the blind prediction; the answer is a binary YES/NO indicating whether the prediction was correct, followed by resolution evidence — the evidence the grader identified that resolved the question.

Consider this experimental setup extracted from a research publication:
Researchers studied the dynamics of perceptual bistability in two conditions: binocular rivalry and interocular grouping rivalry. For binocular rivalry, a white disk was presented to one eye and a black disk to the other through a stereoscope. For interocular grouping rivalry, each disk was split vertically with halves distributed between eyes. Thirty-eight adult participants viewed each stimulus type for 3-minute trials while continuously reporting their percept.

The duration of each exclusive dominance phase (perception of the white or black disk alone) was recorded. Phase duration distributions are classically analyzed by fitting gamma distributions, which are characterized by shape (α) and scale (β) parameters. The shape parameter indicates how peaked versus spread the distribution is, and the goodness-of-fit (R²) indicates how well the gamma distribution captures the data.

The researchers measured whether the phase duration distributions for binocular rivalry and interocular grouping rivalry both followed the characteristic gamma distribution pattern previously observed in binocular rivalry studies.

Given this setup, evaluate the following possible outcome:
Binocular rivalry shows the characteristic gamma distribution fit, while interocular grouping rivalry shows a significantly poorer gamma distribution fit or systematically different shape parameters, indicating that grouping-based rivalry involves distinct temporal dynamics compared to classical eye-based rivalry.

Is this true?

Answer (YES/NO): NO